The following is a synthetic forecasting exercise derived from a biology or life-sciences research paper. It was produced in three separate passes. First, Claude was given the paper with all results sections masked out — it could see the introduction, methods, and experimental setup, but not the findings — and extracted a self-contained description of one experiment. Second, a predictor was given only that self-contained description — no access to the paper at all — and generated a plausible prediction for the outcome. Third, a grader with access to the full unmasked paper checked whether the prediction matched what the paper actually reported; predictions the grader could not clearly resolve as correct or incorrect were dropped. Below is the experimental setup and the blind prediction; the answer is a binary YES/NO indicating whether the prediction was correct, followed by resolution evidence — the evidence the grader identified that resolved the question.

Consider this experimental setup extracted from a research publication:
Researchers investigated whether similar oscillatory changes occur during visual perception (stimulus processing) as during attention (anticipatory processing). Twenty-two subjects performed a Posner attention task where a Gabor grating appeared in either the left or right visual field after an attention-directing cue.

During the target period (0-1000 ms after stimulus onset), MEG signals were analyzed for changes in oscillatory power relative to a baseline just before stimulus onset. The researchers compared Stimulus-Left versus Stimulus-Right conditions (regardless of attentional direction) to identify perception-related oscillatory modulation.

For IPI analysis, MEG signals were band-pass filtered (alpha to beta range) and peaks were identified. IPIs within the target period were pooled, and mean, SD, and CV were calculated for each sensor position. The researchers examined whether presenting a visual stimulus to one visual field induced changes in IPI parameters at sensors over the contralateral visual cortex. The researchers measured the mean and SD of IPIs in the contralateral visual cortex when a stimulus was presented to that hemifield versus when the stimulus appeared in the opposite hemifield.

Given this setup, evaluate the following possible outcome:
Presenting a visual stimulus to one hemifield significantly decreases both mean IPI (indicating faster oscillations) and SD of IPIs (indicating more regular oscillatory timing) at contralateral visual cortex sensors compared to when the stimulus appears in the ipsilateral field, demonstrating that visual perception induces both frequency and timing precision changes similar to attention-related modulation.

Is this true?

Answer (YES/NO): YES